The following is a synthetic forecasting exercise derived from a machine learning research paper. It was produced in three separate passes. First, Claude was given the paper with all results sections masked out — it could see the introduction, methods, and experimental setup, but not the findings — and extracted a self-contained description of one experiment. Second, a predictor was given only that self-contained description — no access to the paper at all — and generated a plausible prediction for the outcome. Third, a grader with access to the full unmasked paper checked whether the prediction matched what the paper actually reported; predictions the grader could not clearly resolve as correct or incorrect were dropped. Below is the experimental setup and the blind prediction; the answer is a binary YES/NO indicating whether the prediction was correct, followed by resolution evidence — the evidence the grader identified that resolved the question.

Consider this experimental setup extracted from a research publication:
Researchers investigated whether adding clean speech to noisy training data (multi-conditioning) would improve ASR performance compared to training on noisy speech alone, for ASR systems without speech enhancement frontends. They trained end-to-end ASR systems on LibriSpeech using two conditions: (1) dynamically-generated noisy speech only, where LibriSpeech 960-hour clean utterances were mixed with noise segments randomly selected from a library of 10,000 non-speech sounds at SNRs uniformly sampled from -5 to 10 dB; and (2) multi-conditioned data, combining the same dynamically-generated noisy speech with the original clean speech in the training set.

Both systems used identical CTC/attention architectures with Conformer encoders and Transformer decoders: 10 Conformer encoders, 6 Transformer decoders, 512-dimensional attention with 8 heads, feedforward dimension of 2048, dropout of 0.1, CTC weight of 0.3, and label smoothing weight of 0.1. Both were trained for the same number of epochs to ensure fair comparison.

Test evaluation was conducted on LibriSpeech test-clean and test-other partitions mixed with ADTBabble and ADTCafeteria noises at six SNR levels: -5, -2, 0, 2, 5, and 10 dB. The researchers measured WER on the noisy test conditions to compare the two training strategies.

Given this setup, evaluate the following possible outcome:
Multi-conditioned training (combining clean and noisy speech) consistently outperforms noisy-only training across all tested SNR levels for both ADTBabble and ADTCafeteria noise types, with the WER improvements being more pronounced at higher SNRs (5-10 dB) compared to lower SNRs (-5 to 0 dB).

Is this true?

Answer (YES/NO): NO